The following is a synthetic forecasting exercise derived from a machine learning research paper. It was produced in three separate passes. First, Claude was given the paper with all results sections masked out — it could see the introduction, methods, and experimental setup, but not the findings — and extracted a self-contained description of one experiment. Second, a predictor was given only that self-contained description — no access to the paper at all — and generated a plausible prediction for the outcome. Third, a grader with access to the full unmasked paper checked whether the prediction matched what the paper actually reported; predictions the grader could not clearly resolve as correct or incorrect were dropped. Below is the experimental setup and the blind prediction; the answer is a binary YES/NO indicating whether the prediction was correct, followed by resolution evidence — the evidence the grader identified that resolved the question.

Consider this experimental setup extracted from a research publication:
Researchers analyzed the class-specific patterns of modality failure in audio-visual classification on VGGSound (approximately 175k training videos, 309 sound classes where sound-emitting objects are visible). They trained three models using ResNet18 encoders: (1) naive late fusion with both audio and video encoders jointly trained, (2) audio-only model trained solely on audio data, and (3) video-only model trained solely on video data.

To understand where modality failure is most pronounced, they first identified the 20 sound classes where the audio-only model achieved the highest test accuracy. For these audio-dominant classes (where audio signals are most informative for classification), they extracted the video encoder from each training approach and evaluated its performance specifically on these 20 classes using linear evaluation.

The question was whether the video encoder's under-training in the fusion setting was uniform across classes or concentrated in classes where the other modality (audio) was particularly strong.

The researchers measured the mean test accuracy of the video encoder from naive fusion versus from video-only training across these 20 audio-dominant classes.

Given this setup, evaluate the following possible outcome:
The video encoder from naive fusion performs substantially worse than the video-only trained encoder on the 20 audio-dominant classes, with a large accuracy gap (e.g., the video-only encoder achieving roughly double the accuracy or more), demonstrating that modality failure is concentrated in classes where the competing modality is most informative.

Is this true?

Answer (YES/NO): NO